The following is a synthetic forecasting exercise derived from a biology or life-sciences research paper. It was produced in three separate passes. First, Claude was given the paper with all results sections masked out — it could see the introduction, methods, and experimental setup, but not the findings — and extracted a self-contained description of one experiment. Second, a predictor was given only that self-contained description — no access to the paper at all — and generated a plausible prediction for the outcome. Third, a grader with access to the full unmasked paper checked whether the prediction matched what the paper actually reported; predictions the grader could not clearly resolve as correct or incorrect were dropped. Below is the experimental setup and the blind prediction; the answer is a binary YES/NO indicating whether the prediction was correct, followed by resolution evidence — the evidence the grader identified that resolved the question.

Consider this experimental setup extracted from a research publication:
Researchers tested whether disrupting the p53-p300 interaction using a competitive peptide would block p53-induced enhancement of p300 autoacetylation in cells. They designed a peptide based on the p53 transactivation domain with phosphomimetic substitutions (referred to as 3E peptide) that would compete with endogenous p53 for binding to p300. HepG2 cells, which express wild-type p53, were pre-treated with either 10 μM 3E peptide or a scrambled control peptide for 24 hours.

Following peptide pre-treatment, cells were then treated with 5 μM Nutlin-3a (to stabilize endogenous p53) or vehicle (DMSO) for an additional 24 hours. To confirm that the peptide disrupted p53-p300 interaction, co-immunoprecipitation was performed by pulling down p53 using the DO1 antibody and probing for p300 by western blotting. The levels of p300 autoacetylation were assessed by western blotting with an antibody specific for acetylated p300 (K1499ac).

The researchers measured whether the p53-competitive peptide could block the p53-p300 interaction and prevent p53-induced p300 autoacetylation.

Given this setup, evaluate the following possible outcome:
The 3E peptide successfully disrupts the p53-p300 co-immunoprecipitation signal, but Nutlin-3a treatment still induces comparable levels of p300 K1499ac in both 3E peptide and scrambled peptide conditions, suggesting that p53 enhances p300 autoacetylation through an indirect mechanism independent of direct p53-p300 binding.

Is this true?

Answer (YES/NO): NO